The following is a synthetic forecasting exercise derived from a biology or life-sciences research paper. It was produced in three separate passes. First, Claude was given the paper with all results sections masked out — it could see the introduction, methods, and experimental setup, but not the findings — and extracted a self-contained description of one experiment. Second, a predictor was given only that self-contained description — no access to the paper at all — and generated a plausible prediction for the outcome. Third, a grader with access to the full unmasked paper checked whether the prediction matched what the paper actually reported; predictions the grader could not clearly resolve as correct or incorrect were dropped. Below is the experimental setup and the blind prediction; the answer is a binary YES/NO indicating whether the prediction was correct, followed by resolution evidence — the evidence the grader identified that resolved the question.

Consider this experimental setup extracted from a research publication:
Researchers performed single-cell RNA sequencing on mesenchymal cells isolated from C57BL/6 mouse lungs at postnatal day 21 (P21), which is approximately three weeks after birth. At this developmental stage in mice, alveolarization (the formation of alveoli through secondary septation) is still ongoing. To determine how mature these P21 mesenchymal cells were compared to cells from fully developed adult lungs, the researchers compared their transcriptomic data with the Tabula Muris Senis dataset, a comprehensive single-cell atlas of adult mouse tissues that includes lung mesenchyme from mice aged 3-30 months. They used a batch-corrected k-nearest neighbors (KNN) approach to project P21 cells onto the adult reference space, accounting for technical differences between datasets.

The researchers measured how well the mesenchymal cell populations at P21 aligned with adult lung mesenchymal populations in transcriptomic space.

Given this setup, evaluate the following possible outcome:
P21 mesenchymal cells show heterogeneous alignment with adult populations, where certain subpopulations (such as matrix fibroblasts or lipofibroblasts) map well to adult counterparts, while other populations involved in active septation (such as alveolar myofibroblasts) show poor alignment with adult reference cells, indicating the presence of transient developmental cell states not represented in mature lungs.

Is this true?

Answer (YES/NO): NO